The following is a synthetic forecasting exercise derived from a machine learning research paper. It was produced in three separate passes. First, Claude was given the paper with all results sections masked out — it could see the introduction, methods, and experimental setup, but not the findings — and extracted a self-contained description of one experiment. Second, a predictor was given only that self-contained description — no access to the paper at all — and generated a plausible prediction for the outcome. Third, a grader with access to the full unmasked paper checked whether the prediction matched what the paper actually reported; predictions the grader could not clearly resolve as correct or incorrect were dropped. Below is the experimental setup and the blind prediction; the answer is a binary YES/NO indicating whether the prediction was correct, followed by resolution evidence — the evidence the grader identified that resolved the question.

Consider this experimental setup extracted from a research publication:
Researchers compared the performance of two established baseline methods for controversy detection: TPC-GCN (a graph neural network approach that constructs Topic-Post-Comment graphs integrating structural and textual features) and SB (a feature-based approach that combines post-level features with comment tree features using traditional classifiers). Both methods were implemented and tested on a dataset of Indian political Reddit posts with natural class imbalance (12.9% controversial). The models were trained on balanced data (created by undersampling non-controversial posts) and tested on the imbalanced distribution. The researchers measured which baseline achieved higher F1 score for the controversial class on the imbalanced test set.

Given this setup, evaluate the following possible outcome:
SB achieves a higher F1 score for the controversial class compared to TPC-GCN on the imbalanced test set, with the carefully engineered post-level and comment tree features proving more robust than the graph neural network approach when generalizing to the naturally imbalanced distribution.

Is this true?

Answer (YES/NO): YES